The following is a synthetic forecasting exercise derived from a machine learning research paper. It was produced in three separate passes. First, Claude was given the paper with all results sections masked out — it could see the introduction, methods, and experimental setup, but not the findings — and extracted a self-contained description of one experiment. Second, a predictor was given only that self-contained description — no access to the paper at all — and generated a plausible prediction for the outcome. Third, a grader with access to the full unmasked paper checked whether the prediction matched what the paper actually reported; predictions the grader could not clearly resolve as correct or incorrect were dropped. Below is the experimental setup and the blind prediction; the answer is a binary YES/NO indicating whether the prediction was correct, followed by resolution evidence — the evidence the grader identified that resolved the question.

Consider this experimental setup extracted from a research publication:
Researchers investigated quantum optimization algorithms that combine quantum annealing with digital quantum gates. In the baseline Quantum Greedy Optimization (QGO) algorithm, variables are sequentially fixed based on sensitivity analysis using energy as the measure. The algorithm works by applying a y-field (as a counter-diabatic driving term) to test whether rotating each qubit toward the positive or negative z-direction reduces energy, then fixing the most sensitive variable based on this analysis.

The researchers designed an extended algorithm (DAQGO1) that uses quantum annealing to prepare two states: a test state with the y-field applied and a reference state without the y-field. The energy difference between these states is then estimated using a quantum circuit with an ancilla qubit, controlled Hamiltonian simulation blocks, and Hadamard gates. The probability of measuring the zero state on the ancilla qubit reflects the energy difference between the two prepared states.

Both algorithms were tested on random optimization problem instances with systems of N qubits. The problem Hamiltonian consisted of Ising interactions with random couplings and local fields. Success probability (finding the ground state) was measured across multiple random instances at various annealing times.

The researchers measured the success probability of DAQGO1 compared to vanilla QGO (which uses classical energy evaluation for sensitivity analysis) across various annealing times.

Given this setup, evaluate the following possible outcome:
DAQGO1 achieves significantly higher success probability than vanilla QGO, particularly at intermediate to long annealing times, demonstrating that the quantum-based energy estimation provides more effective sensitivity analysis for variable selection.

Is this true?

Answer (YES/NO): NO